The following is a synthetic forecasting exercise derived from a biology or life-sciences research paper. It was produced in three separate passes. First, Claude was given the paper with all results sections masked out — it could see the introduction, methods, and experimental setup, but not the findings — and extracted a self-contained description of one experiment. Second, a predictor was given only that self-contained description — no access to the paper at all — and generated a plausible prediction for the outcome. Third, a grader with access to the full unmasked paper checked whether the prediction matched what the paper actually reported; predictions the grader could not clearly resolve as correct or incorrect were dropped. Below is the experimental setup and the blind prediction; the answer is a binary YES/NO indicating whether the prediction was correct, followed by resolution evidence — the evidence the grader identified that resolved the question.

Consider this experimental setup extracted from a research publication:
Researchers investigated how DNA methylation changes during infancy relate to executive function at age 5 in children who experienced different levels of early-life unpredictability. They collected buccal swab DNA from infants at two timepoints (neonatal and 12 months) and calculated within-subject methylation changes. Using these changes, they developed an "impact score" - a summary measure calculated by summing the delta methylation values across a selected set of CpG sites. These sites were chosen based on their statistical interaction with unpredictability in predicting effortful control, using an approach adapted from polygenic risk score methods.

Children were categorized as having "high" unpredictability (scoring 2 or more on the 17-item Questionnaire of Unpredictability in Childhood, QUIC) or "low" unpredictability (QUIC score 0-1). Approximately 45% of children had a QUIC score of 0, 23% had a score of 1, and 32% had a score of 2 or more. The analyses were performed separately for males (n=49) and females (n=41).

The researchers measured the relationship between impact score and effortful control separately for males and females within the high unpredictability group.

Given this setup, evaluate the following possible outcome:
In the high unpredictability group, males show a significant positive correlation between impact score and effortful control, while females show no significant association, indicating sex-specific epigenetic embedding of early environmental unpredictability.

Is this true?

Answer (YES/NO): NO